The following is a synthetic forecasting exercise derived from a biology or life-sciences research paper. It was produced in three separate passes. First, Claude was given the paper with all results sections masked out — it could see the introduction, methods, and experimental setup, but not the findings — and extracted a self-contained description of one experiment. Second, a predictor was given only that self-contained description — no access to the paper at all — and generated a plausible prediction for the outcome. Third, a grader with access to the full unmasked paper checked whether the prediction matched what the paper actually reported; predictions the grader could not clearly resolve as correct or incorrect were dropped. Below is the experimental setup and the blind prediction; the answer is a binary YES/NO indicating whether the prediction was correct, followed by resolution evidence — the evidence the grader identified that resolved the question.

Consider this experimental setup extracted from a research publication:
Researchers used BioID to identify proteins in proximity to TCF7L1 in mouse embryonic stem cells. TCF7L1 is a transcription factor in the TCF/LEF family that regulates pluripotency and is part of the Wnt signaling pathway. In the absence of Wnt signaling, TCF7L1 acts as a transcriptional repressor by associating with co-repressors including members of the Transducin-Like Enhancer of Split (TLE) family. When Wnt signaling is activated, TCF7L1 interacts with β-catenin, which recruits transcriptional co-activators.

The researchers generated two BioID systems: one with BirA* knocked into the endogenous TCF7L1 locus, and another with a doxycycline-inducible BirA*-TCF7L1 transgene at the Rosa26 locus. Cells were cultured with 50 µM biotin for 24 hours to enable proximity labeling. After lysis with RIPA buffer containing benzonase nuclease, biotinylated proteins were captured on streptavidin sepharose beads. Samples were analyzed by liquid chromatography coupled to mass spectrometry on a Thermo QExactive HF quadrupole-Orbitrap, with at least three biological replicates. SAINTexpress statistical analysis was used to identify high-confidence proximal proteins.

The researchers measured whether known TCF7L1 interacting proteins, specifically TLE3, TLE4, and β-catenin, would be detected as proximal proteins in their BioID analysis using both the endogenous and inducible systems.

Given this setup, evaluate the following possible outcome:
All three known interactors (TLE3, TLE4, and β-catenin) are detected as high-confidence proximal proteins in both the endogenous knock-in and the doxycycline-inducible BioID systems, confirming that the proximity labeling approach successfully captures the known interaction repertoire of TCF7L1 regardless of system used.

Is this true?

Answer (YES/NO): NO